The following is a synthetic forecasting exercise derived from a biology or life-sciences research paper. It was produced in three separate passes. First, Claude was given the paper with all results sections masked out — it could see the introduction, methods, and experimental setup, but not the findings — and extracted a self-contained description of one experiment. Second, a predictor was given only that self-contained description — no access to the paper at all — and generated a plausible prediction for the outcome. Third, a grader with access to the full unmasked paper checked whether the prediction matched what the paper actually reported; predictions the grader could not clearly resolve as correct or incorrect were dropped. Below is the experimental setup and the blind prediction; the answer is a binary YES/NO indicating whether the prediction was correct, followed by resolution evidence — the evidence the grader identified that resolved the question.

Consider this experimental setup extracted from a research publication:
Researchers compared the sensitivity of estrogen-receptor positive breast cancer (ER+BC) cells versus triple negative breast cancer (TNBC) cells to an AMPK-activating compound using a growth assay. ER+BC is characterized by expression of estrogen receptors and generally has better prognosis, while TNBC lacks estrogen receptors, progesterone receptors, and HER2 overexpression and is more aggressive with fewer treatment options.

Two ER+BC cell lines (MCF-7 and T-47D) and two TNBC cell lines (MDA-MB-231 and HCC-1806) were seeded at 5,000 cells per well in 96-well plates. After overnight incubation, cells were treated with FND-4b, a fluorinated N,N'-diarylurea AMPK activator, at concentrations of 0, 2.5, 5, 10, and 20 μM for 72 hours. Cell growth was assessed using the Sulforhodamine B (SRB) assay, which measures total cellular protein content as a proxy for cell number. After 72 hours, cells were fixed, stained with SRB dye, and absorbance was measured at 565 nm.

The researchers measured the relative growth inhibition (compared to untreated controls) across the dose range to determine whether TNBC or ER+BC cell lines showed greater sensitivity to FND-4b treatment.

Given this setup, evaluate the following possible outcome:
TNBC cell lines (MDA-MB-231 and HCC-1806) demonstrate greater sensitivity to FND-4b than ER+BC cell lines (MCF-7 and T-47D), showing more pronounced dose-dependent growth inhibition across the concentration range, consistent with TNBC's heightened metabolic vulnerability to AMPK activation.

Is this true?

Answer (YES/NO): NO